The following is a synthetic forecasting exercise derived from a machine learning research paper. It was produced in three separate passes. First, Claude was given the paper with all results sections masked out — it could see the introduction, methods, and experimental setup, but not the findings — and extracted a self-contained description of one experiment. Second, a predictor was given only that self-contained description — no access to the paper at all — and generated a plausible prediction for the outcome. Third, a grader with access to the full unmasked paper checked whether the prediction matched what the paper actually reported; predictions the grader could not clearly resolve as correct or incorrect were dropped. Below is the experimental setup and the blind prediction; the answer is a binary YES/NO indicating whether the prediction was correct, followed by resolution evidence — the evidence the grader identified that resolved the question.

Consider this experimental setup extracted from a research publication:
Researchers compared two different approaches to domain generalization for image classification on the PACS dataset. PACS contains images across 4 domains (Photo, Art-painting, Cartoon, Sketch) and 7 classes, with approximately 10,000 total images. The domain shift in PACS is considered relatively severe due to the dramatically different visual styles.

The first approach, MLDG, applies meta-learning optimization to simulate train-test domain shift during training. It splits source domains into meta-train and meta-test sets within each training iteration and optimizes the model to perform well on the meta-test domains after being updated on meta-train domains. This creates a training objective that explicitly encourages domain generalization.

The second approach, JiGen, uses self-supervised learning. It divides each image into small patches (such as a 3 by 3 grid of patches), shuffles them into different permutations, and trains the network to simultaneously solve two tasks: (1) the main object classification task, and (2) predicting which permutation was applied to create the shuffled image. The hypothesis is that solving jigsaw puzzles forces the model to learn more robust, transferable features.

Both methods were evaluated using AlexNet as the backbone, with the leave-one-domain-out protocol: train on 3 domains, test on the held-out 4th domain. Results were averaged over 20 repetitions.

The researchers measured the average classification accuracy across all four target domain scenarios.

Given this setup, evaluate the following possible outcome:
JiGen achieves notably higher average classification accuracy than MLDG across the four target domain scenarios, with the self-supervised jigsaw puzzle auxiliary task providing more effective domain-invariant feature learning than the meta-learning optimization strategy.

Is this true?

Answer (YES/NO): YES